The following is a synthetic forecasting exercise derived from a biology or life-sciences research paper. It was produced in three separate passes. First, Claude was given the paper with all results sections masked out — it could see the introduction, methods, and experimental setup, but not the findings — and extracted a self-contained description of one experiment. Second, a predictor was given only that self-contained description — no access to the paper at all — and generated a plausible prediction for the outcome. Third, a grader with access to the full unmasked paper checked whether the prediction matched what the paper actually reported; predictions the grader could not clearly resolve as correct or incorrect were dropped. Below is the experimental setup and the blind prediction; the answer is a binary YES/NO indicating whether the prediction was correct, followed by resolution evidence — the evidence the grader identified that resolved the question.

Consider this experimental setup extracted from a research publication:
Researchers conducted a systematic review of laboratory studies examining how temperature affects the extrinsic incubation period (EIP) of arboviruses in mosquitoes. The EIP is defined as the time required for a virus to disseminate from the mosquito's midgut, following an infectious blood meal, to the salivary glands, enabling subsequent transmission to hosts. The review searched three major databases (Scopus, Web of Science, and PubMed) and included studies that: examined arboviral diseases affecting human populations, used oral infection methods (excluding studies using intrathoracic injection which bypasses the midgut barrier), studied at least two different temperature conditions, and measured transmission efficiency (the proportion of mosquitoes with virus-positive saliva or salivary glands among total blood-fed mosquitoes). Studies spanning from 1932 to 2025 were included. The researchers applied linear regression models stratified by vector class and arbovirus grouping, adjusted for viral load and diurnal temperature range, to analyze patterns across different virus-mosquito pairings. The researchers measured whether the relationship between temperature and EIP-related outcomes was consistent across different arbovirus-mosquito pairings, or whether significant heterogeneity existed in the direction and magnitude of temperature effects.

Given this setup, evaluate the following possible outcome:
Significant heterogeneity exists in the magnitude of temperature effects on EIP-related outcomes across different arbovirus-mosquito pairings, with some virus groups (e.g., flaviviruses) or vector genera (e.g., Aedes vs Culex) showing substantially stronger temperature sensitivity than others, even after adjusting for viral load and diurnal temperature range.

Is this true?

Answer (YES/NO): YES